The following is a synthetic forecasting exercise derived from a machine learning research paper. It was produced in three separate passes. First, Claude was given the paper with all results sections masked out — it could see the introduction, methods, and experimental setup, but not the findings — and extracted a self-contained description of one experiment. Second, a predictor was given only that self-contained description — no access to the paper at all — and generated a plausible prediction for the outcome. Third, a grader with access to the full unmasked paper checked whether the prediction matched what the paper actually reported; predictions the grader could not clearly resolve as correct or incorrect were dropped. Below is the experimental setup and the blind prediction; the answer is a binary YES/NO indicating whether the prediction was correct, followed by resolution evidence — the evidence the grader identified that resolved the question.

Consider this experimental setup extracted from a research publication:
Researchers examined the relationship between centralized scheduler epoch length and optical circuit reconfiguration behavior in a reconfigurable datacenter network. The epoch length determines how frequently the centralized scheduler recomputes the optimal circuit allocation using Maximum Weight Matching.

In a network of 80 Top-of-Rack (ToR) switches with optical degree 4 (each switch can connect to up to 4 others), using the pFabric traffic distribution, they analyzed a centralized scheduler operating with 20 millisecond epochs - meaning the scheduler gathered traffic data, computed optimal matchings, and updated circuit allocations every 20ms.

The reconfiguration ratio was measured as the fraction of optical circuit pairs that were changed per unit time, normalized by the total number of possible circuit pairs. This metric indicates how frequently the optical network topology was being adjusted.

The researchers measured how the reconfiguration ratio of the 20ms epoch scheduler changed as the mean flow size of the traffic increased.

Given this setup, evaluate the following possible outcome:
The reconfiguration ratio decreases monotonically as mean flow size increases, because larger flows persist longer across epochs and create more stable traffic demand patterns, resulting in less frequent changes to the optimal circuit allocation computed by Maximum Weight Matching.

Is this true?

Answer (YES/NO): YES